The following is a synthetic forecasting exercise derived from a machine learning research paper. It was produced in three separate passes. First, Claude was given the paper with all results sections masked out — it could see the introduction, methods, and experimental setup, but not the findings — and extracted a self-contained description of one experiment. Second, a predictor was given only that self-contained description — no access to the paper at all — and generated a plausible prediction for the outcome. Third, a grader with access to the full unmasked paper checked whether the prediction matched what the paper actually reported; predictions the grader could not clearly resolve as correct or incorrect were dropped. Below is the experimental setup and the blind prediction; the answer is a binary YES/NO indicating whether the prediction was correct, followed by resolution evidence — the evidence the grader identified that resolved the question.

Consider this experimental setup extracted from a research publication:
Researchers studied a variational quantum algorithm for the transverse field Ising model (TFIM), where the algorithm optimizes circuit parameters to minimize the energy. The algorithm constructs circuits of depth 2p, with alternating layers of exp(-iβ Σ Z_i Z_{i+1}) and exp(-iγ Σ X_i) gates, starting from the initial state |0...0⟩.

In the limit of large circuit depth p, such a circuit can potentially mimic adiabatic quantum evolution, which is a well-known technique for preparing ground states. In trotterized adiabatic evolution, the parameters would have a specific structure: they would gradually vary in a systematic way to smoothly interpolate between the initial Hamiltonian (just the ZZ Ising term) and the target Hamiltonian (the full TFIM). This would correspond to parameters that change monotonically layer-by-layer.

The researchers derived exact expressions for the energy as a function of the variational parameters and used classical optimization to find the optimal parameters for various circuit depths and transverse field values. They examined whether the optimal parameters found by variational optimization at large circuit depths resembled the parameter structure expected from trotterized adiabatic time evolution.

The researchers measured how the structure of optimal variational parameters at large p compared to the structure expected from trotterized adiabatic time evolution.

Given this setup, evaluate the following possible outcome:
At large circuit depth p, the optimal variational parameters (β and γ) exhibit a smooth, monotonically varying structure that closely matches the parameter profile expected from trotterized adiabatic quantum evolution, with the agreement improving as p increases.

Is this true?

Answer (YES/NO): NO